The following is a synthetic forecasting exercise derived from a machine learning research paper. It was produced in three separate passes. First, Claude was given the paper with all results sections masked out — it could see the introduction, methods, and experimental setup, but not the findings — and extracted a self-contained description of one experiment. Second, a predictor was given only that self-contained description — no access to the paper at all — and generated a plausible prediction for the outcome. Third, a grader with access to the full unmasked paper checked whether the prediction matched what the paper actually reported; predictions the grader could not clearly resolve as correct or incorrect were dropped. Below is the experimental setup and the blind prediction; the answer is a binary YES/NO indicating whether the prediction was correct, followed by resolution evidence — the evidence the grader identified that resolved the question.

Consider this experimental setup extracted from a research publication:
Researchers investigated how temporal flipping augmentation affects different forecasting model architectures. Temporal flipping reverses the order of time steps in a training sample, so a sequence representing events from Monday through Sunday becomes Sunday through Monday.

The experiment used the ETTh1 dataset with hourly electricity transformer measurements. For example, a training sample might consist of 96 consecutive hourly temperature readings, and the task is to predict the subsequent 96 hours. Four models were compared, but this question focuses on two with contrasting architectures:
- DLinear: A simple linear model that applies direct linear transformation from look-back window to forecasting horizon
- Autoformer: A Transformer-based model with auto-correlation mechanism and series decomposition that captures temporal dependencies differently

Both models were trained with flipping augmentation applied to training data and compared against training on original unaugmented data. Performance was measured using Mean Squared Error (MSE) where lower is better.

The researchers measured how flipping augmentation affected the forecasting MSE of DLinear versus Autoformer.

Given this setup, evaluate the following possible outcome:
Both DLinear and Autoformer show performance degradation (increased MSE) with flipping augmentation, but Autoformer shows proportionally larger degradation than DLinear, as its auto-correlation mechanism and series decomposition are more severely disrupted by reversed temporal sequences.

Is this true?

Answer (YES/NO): NO